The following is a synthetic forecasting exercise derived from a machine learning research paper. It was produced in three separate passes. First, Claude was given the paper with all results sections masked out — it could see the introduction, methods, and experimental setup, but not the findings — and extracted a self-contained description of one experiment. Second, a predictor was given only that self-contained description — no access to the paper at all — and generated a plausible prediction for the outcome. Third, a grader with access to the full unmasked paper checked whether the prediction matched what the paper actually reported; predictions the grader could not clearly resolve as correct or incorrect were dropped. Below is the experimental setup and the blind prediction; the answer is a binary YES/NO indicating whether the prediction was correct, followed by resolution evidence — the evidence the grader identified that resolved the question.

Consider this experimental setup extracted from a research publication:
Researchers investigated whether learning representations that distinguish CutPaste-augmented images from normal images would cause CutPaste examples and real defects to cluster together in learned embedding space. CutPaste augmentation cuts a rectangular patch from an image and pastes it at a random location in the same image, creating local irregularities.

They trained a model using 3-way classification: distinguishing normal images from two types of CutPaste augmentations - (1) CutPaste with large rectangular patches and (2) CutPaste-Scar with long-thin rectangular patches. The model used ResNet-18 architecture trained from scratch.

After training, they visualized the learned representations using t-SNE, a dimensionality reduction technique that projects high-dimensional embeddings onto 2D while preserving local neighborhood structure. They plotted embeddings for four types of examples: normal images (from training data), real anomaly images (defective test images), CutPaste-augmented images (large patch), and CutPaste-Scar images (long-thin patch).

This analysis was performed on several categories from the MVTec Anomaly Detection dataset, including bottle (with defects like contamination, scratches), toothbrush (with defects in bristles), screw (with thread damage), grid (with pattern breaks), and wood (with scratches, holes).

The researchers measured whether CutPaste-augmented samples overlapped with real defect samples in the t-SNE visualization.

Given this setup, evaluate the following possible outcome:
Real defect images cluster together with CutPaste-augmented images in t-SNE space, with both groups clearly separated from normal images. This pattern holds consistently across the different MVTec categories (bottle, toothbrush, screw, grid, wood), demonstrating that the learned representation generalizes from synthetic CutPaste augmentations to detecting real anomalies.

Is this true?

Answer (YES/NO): NO